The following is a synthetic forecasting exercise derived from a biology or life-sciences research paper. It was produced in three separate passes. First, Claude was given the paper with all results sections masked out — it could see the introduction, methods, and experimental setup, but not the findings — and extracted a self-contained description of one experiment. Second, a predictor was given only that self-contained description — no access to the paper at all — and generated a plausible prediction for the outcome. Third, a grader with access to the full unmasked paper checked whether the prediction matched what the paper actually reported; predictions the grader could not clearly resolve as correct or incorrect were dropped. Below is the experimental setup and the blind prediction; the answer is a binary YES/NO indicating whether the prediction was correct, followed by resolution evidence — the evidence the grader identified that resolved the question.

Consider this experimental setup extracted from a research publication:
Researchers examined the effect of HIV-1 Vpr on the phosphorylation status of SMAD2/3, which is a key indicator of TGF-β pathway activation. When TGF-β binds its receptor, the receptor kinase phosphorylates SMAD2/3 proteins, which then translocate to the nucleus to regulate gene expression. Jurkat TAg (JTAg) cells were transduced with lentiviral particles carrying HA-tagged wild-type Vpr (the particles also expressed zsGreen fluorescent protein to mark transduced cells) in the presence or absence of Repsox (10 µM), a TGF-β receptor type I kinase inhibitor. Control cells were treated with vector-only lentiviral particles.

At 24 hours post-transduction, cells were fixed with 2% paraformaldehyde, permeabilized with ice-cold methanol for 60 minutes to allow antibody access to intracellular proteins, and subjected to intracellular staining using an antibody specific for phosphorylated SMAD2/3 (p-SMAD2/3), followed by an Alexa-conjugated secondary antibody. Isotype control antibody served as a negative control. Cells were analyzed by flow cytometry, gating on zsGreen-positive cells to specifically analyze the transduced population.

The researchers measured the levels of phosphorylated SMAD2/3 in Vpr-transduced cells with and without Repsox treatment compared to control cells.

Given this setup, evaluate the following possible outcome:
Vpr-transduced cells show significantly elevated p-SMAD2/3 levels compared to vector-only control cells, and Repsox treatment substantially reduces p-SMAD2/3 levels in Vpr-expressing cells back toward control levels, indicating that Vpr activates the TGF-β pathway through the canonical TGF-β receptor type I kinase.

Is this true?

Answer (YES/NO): YES